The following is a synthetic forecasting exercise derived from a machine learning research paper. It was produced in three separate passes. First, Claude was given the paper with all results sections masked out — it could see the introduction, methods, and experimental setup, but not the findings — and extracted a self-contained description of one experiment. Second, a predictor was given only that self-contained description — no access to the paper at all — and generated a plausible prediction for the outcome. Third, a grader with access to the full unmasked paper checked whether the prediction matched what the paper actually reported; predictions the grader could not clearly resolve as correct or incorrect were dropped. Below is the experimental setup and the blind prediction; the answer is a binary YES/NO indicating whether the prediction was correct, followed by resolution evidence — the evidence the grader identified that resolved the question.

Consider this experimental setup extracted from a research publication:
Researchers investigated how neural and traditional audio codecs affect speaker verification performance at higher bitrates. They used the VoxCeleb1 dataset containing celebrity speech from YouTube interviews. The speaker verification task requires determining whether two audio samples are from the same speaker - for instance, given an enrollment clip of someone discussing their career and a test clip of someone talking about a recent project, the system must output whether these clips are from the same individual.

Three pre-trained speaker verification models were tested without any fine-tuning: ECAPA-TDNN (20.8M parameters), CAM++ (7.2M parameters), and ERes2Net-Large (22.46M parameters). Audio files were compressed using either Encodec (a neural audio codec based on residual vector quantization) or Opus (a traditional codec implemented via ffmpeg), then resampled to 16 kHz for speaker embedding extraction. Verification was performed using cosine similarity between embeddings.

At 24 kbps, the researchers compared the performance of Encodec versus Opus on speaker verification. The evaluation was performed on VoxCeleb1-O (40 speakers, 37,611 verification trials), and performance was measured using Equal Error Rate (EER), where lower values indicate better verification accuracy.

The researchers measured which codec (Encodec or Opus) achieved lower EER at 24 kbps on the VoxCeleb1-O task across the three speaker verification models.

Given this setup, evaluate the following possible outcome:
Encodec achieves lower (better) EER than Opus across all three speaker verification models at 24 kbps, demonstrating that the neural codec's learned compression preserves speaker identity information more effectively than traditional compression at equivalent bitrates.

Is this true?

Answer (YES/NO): NO